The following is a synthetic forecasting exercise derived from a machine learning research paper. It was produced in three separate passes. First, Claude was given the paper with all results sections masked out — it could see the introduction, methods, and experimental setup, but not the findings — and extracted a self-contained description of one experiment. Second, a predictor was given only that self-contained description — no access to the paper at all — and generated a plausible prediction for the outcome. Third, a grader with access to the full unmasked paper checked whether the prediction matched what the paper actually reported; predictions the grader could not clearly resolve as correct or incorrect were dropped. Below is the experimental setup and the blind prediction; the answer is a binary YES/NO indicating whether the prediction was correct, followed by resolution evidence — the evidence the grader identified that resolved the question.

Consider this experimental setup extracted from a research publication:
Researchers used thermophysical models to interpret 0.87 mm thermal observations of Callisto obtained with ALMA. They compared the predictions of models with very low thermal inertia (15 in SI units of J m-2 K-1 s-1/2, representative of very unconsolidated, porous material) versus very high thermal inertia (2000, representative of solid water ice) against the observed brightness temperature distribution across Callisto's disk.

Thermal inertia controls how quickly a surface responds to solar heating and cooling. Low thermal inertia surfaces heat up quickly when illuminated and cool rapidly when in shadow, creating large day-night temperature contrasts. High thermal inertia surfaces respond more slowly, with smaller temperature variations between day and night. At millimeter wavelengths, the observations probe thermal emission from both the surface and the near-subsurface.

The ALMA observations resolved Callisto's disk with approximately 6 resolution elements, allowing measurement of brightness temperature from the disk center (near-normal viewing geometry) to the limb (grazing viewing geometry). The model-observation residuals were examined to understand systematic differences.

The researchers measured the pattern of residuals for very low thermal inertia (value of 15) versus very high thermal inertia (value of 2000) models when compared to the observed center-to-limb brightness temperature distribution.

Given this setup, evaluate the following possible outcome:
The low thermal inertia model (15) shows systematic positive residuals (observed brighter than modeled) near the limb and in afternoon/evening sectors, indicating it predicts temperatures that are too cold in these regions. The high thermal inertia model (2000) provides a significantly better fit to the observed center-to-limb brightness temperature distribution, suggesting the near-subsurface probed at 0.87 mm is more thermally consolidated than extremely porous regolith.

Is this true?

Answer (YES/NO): NO